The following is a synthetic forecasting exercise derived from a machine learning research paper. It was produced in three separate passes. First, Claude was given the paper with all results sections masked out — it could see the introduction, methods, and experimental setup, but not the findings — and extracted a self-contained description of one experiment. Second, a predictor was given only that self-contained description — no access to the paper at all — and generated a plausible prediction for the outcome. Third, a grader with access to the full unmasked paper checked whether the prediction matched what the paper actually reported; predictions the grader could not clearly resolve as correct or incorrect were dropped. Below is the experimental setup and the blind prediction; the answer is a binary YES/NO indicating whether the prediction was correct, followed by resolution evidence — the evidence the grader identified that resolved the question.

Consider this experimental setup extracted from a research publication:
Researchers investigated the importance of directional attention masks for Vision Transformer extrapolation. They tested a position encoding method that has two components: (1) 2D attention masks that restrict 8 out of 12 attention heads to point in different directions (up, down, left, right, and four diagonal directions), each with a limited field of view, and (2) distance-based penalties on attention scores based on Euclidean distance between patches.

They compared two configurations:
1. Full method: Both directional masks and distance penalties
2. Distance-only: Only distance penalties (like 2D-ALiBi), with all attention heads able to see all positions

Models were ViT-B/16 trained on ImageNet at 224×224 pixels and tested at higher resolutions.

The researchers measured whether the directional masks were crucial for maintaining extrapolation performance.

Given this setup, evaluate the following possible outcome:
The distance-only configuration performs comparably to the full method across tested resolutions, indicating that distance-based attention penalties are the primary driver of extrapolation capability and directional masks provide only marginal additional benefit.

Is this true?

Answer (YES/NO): NO